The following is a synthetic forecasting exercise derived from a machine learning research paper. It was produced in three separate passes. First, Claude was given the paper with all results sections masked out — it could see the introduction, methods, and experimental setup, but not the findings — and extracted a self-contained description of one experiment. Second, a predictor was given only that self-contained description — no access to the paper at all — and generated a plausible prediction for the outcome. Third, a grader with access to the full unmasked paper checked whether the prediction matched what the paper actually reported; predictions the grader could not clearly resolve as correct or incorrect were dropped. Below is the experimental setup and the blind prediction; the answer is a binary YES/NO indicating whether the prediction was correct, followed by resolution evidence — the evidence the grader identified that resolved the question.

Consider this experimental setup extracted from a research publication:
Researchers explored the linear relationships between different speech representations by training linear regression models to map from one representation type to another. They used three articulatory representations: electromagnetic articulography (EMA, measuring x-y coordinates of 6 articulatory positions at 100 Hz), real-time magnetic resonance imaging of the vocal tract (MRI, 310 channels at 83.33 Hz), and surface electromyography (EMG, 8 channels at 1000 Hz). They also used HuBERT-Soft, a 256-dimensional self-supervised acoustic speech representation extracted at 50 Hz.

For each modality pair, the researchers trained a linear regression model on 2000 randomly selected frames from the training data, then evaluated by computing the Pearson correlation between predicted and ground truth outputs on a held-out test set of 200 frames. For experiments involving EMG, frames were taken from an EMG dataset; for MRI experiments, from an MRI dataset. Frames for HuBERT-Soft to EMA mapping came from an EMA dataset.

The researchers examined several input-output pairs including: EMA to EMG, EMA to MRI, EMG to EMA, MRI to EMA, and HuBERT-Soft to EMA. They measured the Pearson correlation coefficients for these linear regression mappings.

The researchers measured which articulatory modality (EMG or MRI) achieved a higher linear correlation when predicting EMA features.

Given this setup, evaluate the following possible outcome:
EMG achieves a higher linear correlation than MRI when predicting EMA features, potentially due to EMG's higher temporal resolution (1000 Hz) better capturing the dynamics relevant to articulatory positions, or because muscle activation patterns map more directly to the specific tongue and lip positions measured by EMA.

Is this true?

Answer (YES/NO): NO